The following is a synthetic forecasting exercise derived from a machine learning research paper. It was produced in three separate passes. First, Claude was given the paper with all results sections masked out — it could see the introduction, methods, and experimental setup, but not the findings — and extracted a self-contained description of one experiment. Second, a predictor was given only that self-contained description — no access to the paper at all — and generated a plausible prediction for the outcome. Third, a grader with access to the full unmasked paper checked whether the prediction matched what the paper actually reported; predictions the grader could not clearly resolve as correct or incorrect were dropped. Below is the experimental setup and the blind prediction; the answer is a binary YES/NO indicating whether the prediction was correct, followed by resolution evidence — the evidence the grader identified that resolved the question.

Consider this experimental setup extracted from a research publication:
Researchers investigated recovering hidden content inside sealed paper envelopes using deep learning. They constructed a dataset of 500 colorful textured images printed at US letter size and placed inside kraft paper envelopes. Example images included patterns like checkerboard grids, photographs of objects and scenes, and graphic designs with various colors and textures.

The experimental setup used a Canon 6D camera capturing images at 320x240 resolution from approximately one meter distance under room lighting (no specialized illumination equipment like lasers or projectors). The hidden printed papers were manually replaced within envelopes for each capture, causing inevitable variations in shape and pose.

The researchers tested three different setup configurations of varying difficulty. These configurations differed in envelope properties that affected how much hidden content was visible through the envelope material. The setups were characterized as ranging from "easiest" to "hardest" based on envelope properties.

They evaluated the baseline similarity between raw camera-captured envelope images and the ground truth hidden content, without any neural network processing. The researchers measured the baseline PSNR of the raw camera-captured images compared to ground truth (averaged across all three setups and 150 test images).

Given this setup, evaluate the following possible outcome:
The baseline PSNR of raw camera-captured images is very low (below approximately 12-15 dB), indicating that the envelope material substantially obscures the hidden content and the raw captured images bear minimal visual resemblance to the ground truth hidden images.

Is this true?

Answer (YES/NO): YES